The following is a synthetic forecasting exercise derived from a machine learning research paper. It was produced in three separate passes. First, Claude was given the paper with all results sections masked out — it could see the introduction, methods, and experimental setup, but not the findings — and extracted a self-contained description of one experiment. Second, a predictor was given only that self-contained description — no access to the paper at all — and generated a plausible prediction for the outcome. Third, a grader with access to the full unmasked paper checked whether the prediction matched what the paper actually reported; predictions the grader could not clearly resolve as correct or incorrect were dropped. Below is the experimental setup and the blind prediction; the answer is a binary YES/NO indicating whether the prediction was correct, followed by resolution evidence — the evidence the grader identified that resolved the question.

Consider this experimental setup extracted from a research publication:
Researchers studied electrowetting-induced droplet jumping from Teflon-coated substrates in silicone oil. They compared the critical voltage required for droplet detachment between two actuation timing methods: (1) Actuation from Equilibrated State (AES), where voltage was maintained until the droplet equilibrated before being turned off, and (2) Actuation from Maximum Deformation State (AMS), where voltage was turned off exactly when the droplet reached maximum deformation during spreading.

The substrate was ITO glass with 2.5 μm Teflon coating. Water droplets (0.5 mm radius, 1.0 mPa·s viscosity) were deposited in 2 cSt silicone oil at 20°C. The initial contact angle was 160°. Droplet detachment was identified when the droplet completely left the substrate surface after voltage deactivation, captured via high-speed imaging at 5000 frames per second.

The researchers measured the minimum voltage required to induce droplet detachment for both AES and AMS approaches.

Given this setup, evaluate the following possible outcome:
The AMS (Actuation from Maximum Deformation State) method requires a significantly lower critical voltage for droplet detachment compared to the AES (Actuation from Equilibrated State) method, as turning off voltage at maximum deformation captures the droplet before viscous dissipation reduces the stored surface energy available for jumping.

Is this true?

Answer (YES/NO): YES